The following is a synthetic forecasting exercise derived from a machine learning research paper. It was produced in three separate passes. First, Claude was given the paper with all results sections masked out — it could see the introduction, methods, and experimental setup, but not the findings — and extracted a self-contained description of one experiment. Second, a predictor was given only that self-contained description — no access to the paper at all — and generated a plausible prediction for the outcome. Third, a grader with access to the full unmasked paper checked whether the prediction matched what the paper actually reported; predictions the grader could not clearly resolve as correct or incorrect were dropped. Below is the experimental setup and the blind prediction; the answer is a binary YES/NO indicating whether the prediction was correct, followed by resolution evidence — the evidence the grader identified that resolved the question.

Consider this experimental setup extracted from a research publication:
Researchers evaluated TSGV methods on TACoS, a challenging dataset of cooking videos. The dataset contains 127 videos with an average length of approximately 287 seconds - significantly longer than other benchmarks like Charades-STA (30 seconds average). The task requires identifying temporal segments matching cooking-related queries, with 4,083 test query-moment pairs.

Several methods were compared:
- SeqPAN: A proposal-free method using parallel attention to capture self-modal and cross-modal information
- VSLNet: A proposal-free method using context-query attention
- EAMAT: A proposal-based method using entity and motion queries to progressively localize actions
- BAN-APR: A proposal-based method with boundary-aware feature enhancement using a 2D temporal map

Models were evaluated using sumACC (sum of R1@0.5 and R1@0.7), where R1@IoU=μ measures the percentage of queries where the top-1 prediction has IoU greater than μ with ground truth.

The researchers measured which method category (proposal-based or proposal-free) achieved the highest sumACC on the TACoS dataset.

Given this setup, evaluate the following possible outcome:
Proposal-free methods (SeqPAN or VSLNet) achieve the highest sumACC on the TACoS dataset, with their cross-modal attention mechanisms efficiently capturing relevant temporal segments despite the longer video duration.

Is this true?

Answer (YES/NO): YES